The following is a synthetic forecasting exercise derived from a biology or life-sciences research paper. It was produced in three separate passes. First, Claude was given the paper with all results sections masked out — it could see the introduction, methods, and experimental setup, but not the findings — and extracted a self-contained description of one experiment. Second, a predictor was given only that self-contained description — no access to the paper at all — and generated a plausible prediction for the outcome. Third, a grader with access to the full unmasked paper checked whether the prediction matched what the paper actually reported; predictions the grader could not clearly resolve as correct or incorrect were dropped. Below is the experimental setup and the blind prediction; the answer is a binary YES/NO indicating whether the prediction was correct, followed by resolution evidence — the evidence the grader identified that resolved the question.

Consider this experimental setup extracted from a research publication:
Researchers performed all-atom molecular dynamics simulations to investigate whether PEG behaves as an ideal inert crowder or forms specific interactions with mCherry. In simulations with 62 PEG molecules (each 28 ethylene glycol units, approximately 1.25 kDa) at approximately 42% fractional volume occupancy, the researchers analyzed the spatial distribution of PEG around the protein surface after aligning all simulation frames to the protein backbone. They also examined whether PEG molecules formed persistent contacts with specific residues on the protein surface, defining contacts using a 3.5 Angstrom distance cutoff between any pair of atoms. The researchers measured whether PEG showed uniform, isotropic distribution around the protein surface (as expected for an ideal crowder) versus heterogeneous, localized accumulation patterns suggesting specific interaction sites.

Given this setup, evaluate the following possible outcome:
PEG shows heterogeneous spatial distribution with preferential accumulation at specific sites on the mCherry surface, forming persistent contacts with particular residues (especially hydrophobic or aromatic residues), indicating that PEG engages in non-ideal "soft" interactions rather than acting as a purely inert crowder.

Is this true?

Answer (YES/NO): NO